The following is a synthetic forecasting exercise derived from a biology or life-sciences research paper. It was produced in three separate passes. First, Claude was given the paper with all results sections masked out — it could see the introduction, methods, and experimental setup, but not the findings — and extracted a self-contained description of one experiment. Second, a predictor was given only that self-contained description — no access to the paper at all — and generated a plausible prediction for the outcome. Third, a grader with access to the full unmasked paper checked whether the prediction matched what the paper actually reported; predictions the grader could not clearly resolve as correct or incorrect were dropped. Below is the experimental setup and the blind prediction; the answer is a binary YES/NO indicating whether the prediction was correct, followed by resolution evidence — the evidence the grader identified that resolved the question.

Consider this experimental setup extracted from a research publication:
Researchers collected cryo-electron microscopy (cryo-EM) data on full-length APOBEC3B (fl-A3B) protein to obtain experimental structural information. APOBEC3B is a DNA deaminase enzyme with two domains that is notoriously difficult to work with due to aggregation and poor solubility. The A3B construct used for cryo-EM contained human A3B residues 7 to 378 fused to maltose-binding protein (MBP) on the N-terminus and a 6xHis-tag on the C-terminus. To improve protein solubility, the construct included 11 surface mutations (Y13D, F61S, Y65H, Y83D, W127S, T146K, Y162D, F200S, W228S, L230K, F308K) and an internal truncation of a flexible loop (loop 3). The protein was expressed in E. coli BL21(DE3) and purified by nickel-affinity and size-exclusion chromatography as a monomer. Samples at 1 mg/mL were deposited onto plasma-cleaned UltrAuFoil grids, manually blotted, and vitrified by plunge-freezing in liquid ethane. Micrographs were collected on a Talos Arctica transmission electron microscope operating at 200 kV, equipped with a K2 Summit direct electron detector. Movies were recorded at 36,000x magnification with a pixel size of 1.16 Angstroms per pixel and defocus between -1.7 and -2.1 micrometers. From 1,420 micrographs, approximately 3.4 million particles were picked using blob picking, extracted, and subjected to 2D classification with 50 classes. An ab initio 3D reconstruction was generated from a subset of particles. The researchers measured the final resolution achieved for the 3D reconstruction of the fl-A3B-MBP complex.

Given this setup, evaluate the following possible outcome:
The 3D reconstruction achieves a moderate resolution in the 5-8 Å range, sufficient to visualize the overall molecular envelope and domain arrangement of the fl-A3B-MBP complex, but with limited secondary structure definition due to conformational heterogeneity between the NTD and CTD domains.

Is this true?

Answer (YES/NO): NO